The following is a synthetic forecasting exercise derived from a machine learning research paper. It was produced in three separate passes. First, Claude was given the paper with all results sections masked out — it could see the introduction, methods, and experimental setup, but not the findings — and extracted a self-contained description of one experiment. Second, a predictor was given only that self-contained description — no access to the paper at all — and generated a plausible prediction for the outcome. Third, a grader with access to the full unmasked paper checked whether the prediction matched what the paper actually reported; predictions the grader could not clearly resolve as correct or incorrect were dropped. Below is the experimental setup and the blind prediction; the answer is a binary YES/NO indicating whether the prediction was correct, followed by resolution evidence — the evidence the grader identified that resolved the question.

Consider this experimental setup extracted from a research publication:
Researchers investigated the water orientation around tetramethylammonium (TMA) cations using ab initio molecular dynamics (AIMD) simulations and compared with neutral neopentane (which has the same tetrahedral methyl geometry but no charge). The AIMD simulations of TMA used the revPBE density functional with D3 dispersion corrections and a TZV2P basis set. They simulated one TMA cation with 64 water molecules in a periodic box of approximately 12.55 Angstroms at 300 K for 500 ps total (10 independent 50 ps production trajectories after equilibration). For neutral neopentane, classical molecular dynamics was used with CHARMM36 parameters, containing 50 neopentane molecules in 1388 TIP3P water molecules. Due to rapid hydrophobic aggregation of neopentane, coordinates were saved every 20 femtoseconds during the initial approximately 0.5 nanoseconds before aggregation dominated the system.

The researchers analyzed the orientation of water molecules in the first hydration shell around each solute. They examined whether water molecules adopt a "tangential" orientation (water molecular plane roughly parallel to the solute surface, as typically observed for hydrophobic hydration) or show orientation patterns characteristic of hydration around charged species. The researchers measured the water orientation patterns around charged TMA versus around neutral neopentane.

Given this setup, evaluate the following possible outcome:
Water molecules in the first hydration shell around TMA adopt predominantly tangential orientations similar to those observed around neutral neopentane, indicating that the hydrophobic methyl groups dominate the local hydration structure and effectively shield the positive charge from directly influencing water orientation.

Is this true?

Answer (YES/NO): NO